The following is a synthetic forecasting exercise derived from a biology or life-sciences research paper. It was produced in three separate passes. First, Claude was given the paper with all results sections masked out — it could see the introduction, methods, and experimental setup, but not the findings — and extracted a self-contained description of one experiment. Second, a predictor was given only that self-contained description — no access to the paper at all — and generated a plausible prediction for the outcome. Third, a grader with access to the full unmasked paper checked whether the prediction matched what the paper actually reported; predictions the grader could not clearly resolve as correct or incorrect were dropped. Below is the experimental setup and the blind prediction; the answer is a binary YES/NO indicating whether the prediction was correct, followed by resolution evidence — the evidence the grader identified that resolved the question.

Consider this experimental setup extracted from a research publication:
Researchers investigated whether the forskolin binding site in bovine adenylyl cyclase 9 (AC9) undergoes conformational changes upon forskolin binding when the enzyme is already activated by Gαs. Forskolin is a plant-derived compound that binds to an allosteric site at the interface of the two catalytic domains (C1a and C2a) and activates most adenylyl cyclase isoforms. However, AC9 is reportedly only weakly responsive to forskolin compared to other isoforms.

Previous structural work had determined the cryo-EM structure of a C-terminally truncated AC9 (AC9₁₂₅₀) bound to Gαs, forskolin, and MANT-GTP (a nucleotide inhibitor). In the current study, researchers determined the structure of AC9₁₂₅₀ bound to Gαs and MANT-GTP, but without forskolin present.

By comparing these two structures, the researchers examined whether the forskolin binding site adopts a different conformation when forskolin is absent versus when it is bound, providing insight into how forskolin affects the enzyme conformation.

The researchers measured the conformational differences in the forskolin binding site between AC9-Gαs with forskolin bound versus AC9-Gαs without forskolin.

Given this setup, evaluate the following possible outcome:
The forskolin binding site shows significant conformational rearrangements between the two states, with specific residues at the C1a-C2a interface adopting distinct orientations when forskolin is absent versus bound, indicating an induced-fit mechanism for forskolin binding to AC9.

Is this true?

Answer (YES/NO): NO